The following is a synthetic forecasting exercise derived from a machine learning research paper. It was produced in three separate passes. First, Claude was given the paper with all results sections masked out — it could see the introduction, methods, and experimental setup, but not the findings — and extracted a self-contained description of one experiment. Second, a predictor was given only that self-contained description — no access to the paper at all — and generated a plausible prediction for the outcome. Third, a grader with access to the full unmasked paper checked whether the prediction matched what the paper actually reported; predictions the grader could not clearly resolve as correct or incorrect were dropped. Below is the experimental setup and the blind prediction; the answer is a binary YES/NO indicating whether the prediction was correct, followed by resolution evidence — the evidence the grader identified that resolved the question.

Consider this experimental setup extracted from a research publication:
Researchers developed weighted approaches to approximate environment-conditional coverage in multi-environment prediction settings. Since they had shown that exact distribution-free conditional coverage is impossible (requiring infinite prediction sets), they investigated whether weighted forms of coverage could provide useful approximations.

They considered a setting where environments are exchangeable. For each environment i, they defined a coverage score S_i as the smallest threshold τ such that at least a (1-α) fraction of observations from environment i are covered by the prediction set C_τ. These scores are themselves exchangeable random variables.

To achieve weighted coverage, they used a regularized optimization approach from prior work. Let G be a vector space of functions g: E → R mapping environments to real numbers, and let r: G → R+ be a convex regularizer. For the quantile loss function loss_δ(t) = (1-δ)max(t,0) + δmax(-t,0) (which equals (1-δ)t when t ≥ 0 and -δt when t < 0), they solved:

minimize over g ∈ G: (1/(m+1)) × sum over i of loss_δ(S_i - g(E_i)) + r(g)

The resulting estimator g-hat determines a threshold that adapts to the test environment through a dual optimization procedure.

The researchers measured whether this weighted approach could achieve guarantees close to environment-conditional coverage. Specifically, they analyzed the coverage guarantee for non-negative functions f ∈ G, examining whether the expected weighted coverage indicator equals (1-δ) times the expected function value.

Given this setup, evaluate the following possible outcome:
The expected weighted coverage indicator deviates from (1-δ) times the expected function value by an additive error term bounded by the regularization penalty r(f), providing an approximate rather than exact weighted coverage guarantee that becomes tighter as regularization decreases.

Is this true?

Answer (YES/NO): NO